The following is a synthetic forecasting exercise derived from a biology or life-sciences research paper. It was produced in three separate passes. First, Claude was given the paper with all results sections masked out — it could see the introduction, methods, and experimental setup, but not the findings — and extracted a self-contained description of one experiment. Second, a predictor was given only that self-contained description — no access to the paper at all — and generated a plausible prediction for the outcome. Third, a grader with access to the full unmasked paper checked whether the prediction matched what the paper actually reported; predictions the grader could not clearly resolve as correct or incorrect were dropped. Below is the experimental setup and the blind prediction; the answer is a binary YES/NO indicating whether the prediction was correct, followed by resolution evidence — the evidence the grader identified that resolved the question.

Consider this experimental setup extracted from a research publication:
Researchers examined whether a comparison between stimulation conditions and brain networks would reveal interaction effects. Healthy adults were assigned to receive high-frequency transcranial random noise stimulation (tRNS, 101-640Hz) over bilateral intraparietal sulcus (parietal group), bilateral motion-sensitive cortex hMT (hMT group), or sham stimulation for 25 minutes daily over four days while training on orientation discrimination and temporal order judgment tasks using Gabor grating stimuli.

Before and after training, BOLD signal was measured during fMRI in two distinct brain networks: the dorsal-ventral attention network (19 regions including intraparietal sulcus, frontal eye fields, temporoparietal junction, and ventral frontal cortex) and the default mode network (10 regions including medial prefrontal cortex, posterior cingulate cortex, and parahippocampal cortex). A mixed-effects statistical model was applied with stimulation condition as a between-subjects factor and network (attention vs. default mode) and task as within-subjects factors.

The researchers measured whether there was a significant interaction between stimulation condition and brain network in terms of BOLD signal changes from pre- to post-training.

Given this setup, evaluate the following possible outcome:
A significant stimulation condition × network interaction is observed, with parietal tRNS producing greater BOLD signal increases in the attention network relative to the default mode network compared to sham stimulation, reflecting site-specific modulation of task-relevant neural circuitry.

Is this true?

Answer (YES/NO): YES